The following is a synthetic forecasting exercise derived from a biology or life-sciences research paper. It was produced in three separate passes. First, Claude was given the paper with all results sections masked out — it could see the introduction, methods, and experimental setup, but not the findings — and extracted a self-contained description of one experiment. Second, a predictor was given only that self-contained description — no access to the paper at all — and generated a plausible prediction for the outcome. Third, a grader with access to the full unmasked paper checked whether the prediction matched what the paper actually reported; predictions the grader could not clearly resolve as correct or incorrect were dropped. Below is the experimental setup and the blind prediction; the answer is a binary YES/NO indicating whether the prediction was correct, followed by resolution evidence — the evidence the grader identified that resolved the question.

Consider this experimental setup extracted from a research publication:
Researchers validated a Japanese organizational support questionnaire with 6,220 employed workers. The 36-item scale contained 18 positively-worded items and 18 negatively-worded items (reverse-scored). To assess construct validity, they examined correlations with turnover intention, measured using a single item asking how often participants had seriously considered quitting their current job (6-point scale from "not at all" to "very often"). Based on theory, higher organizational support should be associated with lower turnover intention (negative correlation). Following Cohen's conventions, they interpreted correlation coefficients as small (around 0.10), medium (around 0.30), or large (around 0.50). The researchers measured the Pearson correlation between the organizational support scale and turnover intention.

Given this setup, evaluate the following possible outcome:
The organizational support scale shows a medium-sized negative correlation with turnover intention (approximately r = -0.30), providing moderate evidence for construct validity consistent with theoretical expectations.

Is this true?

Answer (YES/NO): NO